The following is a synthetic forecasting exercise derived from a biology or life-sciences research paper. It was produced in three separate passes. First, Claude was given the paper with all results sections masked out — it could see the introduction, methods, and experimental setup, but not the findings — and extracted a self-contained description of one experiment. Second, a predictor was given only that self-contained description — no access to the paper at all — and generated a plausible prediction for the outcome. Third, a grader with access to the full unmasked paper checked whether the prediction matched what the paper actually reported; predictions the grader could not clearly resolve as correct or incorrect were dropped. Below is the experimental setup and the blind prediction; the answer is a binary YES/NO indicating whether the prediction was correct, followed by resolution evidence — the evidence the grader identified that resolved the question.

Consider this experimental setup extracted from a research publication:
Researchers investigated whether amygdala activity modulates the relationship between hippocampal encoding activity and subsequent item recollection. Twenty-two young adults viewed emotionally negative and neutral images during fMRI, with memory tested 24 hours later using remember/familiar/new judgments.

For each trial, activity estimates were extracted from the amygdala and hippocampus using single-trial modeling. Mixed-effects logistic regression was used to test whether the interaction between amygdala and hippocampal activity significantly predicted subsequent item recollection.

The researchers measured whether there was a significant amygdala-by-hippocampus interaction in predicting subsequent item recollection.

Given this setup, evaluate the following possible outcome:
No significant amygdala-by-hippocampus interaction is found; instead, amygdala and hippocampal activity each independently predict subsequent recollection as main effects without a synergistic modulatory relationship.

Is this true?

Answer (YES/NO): NO